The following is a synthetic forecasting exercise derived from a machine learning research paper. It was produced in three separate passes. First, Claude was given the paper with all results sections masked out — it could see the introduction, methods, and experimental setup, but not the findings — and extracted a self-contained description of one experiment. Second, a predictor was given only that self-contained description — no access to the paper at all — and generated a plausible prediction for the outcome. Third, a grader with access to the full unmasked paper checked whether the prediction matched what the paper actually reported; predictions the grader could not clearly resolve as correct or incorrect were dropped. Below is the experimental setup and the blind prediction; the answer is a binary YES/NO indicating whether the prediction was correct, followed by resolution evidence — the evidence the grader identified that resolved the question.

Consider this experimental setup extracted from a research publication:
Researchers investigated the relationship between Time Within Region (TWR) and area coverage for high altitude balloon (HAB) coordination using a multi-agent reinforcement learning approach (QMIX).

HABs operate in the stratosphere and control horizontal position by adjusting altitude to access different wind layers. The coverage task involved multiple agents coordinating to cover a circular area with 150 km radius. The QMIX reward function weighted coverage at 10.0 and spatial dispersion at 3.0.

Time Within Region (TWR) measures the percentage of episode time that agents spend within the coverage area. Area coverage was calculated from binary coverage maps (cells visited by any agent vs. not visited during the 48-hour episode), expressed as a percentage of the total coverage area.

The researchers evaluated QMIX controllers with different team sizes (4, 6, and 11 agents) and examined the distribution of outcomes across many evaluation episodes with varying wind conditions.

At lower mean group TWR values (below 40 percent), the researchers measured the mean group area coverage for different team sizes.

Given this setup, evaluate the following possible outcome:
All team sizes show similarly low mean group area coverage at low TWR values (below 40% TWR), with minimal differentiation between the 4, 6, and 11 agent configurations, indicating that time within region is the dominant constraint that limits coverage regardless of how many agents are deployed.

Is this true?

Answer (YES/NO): NO